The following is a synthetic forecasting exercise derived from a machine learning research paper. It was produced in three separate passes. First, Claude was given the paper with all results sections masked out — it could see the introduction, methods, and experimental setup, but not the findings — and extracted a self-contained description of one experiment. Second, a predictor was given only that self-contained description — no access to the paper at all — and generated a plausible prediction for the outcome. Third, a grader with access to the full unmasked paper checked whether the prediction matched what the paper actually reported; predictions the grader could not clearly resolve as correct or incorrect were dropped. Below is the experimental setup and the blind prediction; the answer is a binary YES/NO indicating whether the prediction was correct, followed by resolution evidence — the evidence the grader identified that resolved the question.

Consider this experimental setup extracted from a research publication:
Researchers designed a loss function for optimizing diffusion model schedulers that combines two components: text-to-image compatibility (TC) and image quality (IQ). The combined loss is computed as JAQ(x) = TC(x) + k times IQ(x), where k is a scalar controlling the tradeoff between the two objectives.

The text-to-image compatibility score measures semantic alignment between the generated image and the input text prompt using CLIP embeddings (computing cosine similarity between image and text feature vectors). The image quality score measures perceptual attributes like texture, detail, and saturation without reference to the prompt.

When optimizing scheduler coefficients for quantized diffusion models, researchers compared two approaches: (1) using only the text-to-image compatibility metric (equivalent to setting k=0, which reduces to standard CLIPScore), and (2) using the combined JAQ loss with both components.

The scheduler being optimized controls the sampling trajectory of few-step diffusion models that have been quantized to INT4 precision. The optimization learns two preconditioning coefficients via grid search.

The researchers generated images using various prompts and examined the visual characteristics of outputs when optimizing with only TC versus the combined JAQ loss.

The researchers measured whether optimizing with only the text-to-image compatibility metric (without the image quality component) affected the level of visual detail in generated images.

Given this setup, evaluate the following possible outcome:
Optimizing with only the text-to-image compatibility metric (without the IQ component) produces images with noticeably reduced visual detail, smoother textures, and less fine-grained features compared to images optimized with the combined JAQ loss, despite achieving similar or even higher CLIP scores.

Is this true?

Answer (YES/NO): YES